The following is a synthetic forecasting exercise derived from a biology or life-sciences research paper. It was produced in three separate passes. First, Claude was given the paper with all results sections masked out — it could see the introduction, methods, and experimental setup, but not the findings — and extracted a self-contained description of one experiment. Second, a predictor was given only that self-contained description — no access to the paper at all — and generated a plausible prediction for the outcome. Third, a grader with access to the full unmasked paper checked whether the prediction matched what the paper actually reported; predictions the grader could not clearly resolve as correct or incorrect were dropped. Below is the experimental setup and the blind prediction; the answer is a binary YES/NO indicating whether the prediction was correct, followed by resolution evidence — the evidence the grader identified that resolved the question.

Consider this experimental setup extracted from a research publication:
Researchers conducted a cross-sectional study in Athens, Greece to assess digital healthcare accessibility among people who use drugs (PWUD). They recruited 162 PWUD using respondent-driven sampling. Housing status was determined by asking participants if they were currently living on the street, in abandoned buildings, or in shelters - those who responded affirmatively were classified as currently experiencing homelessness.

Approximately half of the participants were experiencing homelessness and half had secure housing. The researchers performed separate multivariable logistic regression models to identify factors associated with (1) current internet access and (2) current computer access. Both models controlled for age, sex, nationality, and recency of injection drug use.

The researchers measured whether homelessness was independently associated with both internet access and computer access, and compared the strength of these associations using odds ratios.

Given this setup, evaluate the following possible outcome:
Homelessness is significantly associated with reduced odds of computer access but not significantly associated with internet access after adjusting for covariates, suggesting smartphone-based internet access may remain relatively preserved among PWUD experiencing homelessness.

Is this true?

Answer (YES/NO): NO